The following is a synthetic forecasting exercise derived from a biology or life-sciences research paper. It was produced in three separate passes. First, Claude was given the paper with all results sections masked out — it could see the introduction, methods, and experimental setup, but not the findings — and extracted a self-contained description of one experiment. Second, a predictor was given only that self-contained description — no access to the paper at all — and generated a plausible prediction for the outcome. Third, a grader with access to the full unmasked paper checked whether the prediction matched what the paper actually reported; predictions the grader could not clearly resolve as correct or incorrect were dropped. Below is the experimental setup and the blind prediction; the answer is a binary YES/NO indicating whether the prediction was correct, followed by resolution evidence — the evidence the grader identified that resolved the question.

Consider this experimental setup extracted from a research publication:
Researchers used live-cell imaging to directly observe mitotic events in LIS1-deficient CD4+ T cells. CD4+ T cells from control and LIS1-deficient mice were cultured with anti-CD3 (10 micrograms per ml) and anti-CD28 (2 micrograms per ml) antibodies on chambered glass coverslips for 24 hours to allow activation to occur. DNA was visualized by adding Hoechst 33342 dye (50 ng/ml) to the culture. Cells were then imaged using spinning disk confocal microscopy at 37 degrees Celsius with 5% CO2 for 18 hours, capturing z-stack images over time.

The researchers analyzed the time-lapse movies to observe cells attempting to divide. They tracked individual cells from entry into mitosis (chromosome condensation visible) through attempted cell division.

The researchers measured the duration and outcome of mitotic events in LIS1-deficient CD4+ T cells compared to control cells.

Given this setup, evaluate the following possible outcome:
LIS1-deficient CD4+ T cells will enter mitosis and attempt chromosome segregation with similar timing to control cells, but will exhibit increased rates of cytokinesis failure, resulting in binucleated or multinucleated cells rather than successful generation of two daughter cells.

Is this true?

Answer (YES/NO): NO